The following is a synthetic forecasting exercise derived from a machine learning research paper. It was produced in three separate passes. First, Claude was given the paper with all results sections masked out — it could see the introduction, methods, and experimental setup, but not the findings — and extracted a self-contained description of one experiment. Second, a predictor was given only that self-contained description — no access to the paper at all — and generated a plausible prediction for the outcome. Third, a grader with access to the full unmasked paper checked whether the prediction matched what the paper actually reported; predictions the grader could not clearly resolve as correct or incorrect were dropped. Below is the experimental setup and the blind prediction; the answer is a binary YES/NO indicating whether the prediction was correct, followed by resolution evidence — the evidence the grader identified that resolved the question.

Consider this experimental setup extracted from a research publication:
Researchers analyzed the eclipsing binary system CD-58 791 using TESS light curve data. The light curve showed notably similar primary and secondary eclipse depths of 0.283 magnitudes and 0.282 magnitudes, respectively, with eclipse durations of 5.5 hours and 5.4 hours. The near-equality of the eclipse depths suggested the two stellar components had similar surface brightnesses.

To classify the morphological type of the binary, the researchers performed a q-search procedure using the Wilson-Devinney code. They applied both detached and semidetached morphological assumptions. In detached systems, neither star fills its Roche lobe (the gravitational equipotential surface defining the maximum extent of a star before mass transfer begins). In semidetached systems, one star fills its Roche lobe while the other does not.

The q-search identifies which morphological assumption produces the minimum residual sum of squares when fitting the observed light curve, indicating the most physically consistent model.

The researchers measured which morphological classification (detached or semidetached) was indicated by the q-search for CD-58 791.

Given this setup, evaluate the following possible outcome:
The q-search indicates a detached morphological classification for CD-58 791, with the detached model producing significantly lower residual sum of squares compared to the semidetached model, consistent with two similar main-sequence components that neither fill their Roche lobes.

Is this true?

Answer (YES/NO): NO